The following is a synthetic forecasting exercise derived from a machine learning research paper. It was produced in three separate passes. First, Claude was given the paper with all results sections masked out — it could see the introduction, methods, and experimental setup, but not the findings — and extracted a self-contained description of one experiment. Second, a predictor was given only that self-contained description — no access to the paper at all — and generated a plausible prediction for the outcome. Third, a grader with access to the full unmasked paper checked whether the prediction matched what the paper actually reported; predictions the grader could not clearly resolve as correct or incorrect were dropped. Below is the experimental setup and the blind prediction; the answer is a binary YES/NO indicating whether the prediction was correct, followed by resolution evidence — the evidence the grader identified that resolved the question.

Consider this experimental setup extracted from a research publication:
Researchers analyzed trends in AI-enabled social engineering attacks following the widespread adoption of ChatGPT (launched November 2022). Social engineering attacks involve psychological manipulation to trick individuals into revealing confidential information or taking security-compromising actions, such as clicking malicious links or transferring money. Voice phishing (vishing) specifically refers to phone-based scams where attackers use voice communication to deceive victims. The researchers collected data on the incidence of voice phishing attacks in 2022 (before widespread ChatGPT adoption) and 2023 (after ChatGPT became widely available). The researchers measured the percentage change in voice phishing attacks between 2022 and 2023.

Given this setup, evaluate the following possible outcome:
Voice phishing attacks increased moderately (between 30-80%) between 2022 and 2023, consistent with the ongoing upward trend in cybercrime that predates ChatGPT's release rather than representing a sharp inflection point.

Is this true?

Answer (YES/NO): NO